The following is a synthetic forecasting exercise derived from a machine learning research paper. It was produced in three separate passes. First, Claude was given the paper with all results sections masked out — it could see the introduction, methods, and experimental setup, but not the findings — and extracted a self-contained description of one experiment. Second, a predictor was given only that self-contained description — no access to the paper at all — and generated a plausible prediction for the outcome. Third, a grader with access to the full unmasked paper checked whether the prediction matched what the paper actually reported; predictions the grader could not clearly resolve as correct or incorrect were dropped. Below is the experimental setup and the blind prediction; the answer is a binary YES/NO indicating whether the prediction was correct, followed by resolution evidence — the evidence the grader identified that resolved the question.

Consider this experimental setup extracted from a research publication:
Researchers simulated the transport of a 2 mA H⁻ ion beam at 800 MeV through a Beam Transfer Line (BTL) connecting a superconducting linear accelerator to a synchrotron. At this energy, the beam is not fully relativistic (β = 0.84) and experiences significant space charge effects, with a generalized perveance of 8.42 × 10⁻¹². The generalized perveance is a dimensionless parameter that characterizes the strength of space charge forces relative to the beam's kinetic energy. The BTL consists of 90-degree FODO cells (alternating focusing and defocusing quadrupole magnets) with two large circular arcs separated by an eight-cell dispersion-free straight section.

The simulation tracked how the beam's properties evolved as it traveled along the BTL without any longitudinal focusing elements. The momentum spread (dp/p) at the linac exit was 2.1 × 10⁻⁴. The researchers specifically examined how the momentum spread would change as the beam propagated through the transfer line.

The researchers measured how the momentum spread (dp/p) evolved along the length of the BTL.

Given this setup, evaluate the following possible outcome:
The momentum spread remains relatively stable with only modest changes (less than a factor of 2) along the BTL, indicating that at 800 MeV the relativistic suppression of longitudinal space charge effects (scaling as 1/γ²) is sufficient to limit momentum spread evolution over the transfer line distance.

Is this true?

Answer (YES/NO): NO